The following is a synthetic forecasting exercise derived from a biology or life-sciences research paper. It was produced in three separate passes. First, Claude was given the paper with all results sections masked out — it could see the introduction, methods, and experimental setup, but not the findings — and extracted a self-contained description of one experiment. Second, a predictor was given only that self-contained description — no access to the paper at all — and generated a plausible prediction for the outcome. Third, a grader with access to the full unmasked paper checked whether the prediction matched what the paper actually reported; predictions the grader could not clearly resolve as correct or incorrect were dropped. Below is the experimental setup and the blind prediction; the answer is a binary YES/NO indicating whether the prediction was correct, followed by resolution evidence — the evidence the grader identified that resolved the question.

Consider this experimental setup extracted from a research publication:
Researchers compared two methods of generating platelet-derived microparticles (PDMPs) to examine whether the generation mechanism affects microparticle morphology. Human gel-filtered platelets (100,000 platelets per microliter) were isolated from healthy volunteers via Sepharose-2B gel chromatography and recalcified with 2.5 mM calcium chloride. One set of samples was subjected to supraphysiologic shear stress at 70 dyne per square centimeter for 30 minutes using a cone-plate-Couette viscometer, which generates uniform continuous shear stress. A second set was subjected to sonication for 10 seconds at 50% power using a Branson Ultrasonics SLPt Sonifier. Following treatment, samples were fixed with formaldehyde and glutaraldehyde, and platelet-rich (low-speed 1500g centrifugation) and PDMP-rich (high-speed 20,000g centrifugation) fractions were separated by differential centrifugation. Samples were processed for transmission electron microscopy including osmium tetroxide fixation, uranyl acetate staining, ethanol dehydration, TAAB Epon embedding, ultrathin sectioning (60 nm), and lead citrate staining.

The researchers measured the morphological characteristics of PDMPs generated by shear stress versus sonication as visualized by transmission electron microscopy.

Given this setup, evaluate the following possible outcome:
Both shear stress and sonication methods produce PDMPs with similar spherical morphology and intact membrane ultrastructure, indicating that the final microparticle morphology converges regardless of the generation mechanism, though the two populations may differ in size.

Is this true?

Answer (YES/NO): NO